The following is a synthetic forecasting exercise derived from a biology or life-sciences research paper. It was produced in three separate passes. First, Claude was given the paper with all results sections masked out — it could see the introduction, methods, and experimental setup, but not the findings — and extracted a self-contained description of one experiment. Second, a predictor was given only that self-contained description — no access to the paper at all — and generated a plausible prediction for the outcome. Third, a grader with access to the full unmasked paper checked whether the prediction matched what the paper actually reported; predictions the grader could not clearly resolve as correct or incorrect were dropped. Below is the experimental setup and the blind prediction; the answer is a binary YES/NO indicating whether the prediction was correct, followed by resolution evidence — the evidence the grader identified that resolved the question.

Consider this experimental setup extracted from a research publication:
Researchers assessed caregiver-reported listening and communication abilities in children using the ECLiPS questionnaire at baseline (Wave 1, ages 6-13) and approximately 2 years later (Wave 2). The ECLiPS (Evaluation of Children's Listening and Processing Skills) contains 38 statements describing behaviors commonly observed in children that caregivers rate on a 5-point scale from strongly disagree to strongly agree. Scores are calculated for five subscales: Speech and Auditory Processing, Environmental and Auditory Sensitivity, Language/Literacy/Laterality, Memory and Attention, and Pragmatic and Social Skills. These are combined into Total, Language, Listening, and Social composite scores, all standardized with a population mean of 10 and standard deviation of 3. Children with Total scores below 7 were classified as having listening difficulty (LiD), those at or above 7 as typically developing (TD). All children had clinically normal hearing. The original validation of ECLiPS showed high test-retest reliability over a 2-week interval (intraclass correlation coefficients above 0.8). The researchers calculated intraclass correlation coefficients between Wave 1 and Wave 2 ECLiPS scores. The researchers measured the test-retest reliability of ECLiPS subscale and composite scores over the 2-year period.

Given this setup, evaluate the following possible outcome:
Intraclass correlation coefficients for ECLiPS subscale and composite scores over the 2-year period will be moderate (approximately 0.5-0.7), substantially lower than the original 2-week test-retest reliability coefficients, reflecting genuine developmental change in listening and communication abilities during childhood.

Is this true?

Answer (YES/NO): NO